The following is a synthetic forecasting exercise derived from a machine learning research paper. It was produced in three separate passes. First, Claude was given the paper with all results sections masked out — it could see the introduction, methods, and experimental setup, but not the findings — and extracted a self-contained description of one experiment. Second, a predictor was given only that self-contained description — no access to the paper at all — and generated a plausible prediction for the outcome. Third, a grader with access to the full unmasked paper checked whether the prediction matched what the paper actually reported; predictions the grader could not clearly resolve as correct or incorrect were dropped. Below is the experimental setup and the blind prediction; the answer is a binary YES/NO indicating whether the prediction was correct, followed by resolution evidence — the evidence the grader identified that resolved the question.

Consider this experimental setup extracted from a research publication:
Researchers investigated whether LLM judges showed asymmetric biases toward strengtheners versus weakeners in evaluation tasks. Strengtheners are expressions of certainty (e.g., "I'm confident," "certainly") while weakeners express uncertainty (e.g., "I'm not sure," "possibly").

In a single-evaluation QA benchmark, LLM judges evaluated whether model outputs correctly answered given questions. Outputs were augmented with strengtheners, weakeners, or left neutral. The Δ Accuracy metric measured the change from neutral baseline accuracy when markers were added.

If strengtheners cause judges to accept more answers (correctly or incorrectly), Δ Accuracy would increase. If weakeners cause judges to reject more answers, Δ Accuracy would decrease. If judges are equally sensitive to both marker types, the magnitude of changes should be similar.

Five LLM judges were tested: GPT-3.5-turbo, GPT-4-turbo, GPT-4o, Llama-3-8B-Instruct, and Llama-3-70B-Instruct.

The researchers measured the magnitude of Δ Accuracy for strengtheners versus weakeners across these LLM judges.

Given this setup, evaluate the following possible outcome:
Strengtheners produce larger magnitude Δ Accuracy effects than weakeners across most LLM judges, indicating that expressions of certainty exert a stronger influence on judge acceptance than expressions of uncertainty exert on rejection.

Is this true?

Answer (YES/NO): NO